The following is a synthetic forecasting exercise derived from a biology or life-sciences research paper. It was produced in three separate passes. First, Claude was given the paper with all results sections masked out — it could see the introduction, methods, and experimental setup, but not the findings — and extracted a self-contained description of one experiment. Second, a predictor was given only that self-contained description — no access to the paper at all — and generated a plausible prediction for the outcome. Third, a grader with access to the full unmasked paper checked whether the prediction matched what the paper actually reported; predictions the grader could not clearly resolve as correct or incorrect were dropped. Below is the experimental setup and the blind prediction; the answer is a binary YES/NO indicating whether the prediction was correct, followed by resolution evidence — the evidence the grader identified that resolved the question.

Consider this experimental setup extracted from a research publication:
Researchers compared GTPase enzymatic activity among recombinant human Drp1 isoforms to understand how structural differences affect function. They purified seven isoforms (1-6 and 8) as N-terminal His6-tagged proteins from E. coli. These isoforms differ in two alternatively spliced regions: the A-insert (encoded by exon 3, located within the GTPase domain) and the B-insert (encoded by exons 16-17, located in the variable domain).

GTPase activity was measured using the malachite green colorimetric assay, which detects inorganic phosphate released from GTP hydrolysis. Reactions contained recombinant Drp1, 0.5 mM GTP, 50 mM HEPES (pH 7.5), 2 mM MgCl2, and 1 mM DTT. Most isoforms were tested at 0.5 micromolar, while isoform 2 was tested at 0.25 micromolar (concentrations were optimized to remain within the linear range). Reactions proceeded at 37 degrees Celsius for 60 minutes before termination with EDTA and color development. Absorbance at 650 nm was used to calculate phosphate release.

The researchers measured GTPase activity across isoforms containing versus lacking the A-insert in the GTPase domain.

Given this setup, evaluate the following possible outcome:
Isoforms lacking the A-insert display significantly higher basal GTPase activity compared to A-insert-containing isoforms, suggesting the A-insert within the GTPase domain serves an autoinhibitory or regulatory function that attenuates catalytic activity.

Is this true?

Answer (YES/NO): NO